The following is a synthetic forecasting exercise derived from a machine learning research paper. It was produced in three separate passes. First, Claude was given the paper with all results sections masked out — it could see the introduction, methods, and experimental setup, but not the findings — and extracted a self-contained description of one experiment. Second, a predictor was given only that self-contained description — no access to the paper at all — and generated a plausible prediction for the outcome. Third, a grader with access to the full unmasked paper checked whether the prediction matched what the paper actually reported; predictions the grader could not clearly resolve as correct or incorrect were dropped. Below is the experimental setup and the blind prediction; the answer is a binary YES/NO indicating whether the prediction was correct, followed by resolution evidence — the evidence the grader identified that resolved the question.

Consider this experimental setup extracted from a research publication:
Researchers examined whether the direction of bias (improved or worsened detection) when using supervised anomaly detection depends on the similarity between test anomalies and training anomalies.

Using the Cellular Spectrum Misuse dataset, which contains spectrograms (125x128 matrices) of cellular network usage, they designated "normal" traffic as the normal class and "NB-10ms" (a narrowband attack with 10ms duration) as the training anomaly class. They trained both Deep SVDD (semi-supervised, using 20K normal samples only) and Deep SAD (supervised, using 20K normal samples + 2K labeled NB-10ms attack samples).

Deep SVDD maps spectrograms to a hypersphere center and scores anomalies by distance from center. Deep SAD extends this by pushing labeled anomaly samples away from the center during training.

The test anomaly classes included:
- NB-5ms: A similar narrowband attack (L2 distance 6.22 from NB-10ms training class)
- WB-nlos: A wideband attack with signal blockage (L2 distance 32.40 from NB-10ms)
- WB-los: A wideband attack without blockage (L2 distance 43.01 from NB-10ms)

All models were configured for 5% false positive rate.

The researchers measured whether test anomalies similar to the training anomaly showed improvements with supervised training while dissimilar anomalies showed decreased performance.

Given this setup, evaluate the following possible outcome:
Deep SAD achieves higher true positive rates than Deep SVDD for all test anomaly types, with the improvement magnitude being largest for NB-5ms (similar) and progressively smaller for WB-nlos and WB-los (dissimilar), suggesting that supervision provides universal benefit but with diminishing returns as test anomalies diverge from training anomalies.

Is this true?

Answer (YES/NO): NO